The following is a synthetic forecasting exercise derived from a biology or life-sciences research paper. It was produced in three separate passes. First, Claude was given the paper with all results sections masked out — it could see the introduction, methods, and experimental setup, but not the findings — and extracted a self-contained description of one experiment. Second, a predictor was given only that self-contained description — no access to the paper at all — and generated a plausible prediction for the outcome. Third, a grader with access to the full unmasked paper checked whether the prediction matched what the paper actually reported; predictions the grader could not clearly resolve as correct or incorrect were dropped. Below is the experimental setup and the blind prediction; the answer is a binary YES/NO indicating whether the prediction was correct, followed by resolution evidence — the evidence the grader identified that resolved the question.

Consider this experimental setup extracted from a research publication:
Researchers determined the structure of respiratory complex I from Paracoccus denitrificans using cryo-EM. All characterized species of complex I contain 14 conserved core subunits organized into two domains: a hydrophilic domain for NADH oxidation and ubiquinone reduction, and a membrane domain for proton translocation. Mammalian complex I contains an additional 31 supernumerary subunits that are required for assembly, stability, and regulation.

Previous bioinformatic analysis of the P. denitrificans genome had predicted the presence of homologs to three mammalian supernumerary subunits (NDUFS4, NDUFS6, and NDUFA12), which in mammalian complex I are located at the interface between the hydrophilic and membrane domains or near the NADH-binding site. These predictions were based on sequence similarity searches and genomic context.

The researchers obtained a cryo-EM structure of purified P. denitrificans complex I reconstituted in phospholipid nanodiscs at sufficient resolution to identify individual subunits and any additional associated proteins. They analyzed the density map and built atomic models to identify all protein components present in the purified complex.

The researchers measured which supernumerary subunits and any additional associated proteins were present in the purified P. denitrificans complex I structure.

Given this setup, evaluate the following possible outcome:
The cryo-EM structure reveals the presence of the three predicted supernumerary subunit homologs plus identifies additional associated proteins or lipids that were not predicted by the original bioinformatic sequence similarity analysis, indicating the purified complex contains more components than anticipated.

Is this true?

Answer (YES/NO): YES